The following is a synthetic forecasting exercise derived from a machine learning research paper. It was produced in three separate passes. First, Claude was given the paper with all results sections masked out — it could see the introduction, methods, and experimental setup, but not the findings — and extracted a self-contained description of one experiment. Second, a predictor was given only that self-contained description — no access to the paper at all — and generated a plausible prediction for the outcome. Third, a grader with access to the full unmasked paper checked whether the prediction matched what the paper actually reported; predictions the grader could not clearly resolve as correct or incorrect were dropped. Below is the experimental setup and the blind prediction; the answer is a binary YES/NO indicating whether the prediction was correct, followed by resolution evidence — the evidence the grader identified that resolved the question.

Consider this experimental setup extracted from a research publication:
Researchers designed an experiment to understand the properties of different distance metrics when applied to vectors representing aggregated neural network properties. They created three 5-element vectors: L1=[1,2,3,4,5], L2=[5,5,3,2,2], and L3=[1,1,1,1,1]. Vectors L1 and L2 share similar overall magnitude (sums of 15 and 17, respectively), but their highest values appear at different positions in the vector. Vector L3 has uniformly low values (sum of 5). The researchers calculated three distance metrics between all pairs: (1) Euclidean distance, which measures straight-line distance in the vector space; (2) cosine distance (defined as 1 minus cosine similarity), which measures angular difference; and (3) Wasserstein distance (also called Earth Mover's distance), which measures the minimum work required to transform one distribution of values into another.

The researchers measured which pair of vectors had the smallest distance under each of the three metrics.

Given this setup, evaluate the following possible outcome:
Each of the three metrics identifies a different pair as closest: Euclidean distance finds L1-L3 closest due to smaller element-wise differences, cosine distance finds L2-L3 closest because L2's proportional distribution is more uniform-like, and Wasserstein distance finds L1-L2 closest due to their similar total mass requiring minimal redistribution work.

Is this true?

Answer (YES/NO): YES